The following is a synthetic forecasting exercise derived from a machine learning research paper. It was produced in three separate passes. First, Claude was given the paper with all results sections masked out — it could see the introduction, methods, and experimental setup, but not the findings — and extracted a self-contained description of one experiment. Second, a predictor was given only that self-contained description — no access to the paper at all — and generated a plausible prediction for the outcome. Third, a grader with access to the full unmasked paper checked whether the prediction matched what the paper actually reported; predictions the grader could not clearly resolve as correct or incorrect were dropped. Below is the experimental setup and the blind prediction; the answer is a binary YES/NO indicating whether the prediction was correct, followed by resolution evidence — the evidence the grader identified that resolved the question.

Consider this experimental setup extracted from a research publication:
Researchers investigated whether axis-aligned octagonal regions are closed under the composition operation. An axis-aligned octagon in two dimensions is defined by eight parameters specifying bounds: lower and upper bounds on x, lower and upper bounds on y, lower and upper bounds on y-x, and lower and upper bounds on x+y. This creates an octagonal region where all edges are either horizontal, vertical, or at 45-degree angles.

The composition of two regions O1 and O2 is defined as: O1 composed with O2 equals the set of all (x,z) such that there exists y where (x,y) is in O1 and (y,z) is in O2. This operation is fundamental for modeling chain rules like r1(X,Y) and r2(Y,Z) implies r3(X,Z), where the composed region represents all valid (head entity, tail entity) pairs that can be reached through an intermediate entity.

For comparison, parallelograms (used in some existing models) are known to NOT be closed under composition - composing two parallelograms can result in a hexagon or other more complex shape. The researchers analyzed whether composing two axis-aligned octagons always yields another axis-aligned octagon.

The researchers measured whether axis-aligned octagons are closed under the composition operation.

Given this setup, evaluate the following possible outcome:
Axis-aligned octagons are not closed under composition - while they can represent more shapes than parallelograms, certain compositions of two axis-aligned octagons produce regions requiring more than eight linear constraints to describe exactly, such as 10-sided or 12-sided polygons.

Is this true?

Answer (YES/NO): NO